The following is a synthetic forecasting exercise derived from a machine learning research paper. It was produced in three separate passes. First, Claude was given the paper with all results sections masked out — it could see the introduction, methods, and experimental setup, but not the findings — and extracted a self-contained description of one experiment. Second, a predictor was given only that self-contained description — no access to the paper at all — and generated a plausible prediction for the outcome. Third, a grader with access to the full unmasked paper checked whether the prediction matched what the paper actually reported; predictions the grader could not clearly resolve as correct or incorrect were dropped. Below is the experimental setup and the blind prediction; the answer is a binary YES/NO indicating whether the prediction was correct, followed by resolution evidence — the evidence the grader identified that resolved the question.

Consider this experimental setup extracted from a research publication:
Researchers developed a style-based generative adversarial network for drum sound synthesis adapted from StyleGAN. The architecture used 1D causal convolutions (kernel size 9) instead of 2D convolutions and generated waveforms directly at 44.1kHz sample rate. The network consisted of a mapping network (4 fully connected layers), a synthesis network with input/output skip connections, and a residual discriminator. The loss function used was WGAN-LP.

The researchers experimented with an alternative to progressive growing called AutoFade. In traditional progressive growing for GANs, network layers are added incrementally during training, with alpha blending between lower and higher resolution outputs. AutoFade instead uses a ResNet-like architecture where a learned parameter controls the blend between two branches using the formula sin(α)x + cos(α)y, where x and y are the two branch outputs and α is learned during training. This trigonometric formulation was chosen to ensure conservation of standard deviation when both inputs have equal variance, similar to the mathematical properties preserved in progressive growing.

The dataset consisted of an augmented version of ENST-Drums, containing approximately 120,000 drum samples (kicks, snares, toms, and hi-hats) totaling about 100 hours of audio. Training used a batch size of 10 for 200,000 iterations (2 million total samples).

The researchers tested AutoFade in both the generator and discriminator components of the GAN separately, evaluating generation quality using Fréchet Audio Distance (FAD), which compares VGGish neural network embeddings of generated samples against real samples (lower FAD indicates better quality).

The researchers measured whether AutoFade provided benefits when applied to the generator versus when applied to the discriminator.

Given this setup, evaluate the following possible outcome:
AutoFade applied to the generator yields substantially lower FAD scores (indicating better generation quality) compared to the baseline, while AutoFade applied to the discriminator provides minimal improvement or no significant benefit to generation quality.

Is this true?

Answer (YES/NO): NO